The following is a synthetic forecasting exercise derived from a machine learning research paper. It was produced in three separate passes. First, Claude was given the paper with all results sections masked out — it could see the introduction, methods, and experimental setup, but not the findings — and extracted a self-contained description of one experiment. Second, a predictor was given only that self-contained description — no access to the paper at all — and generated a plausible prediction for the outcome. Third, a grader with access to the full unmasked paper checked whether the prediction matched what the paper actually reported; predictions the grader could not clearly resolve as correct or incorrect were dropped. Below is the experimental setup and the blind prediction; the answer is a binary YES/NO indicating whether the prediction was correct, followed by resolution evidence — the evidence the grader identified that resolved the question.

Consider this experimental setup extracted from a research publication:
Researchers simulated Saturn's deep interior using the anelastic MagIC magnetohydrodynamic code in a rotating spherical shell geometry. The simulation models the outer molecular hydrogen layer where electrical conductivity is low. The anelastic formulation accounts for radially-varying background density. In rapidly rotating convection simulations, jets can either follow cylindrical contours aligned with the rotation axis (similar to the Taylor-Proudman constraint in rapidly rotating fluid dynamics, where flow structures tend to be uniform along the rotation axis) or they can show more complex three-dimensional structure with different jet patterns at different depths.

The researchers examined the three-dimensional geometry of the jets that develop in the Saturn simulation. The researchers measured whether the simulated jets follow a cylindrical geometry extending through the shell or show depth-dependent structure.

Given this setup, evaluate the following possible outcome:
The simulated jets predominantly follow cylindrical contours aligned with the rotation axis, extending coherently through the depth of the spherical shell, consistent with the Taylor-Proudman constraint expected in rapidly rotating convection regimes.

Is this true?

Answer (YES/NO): YES